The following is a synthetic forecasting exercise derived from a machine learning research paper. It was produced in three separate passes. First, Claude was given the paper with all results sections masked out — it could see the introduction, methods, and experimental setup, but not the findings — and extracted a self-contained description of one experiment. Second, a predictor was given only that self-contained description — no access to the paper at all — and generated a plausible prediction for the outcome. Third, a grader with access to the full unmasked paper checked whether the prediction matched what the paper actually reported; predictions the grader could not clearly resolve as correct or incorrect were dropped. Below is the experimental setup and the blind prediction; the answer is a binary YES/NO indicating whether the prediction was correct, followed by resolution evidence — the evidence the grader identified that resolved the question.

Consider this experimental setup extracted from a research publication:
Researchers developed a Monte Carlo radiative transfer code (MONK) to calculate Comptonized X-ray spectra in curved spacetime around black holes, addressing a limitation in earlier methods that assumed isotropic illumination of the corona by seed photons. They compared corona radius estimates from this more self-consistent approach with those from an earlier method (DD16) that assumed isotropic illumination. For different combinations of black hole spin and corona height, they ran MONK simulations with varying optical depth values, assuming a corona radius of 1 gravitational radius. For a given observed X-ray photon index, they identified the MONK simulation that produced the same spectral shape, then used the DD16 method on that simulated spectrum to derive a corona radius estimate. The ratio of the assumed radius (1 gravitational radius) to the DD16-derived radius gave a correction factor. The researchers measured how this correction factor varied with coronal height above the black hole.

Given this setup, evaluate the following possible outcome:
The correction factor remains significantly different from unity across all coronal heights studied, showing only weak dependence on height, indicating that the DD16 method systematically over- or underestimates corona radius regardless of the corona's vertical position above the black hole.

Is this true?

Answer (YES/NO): YES